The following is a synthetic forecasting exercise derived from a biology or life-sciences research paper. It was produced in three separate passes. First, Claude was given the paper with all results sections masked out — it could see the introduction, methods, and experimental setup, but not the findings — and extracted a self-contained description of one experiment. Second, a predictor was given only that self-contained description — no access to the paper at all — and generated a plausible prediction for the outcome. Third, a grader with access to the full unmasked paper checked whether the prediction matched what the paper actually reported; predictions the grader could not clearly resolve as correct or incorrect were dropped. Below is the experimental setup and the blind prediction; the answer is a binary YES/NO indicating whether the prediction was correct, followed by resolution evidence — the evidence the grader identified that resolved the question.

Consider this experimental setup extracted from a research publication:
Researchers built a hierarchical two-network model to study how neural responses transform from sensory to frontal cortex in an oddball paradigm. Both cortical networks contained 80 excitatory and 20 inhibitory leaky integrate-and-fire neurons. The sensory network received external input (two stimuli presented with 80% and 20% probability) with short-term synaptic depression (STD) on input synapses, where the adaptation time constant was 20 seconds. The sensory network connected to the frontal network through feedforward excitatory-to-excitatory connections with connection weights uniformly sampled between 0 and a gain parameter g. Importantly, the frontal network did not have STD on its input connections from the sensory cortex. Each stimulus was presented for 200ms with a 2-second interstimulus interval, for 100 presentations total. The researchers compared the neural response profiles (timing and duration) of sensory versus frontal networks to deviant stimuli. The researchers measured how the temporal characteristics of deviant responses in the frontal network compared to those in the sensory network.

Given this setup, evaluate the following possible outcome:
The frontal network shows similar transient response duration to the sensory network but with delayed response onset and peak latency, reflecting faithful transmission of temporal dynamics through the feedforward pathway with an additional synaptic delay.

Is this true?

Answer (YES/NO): NO